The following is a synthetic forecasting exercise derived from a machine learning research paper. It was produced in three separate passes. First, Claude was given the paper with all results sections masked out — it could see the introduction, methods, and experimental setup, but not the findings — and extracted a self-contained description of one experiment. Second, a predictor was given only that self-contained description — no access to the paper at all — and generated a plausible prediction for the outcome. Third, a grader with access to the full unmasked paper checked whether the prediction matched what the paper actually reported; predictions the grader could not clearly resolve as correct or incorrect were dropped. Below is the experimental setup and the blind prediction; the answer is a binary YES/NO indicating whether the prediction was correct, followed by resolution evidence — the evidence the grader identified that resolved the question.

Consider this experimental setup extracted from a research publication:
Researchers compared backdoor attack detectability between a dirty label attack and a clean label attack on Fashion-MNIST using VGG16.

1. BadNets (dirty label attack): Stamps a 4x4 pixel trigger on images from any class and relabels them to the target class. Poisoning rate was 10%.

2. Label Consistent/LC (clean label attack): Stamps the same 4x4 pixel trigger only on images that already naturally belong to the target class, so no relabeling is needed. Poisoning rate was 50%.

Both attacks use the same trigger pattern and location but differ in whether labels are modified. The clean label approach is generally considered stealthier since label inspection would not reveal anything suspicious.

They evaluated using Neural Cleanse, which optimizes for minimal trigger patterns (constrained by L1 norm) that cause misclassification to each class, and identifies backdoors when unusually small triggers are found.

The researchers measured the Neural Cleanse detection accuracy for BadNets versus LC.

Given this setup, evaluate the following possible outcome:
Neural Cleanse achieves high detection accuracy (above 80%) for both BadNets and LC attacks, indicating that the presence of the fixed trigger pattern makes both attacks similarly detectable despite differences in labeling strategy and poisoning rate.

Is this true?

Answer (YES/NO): NO